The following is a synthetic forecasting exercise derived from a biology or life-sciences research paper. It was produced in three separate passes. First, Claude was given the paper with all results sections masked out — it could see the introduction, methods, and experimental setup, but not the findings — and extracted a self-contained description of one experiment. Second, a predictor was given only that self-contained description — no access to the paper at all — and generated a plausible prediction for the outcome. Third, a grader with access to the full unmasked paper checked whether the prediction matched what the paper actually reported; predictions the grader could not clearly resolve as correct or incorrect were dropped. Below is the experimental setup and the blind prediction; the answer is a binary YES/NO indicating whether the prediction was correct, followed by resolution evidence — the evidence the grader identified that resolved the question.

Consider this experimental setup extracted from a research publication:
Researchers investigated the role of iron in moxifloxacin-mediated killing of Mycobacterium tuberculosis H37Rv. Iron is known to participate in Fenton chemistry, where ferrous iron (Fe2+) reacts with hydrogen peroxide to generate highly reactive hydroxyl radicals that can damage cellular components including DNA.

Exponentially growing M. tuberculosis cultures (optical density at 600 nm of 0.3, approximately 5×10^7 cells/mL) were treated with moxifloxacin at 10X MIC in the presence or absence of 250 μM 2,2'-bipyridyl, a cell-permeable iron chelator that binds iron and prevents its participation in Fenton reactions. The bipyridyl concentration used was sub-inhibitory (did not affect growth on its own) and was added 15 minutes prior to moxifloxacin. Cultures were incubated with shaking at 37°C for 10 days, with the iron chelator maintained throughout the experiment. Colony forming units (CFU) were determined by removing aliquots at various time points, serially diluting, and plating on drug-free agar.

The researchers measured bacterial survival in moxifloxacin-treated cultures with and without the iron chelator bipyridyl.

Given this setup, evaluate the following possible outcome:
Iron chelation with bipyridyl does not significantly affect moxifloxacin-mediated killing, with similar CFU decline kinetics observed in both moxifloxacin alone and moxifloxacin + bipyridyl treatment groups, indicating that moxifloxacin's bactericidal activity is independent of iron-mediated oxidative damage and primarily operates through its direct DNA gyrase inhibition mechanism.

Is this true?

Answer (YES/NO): NO